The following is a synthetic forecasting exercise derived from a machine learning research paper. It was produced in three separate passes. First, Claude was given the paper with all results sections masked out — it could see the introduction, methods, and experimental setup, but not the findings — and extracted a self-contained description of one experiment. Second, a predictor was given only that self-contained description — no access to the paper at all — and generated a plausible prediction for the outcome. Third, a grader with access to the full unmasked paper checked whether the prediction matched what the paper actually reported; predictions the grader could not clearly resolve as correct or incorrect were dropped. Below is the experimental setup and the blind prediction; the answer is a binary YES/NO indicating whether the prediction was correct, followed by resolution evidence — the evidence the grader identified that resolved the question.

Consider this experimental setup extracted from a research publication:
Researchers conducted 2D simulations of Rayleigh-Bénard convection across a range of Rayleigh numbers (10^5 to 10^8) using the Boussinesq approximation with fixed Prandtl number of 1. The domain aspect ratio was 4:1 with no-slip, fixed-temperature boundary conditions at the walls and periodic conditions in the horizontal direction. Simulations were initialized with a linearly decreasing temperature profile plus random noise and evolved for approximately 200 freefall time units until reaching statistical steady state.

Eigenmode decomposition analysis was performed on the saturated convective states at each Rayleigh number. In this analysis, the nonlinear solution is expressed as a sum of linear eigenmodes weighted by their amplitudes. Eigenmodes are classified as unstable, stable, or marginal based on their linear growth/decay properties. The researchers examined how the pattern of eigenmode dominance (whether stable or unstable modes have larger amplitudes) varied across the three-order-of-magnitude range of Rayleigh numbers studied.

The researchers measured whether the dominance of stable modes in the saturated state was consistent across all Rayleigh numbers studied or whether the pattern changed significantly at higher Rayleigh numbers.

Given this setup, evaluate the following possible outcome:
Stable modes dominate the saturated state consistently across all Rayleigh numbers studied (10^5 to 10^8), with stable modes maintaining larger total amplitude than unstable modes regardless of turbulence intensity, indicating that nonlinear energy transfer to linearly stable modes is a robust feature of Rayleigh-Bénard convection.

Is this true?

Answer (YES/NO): NO